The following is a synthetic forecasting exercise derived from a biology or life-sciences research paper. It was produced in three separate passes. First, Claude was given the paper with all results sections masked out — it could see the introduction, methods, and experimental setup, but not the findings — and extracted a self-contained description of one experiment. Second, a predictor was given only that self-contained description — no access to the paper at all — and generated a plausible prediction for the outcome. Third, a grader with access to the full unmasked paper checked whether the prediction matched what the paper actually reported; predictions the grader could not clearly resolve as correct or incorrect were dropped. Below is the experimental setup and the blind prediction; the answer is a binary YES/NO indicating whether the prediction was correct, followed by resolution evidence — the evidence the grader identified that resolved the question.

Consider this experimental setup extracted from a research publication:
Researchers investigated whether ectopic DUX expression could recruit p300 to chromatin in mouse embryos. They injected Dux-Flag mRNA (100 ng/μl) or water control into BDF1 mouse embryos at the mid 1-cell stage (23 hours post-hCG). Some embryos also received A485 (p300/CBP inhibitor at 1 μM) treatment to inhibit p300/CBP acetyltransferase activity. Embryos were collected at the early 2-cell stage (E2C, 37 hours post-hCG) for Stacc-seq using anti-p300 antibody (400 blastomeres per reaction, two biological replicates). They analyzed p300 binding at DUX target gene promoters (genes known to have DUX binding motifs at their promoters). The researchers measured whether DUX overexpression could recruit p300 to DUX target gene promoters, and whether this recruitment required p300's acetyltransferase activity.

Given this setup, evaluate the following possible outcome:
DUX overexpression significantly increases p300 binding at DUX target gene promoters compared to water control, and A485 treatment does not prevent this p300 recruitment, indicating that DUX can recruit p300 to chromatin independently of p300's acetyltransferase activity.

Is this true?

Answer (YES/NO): YES